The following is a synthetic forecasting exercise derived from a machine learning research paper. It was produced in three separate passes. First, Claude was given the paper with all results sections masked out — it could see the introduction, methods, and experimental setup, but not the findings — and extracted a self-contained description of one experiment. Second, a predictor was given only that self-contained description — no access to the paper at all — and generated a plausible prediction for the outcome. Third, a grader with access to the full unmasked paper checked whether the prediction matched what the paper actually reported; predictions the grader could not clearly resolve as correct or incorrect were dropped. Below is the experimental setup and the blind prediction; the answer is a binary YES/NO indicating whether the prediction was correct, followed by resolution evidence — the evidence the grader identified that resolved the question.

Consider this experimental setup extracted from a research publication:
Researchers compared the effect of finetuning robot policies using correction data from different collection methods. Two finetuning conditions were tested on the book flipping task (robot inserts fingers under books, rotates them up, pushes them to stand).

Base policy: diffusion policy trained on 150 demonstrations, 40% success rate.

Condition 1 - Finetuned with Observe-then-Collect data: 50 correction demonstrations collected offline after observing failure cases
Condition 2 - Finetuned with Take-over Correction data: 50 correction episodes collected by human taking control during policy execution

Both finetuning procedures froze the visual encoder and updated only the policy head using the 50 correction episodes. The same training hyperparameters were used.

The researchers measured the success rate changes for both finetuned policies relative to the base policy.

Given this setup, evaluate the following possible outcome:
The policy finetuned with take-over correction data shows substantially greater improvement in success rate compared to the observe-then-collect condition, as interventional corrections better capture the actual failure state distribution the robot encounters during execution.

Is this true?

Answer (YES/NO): NO